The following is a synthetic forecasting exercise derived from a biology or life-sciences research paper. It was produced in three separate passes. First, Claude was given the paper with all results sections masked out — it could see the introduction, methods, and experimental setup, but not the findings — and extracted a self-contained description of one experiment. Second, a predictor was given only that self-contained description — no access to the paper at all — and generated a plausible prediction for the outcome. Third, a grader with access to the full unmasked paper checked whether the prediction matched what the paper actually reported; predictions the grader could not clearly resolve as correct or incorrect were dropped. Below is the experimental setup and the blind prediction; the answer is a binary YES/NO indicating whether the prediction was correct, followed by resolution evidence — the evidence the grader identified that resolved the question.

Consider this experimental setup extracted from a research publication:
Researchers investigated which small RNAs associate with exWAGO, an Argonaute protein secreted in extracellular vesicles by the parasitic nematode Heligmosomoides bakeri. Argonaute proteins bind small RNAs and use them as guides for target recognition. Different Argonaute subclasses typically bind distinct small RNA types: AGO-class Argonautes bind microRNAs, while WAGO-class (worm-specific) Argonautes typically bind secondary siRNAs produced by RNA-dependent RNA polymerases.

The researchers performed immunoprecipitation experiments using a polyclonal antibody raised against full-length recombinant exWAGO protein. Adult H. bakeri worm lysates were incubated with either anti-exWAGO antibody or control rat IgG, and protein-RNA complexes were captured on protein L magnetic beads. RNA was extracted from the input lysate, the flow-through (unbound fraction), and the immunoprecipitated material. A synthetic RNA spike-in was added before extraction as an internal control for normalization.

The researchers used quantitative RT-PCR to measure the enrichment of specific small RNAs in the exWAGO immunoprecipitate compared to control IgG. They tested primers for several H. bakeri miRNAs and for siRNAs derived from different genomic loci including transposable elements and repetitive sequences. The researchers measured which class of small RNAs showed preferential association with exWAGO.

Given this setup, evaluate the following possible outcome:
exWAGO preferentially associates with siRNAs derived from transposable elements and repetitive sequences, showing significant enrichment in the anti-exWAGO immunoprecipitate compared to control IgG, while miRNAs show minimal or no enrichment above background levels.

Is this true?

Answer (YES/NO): YES